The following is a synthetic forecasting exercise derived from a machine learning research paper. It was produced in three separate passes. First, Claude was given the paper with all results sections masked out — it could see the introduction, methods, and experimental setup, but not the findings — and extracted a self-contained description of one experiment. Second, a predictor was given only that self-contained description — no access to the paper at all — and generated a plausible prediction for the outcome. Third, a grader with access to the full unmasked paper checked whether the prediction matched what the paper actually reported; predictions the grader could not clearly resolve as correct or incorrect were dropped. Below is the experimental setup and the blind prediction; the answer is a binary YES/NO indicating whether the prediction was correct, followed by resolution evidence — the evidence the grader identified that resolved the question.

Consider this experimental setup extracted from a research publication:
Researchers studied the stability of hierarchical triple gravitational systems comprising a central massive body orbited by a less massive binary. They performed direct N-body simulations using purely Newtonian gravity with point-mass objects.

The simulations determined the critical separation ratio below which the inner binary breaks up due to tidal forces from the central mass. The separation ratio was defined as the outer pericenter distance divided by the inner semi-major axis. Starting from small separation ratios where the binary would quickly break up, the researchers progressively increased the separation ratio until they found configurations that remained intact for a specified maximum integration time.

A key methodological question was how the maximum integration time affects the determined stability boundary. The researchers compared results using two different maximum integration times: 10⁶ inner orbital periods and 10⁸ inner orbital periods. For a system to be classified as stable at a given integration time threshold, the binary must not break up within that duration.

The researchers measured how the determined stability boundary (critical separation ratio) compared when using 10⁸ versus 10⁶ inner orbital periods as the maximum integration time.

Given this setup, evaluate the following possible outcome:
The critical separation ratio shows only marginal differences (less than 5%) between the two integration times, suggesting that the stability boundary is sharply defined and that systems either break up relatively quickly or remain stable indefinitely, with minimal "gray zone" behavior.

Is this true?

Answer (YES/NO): NO